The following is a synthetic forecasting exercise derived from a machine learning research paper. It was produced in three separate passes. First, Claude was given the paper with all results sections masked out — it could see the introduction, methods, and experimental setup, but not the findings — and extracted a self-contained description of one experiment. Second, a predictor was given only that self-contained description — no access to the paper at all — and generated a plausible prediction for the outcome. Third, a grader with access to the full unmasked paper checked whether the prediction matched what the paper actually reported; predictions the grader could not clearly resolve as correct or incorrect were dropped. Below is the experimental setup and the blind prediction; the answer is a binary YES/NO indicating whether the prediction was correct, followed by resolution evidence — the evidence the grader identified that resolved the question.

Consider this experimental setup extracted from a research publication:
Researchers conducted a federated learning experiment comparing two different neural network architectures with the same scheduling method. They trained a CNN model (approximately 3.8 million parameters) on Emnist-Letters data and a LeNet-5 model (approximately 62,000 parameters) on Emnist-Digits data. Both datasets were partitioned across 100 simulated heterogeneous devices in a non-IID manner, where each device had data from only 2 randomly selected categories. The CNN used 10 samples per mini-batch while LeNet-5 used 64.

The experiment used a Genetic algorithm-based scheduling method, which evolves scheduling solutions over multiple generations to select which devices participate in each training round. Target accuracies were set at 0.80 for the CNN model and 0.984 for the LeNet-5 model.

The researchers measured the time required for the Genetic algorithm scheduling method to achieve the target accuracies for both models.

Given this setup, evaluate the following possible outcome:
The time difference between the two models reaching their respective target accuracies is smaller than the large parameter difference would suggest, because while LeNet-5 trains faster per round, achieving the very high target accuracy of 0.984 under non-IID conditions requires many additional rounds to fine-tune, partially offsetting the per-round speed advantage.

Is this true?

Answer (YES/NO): YES